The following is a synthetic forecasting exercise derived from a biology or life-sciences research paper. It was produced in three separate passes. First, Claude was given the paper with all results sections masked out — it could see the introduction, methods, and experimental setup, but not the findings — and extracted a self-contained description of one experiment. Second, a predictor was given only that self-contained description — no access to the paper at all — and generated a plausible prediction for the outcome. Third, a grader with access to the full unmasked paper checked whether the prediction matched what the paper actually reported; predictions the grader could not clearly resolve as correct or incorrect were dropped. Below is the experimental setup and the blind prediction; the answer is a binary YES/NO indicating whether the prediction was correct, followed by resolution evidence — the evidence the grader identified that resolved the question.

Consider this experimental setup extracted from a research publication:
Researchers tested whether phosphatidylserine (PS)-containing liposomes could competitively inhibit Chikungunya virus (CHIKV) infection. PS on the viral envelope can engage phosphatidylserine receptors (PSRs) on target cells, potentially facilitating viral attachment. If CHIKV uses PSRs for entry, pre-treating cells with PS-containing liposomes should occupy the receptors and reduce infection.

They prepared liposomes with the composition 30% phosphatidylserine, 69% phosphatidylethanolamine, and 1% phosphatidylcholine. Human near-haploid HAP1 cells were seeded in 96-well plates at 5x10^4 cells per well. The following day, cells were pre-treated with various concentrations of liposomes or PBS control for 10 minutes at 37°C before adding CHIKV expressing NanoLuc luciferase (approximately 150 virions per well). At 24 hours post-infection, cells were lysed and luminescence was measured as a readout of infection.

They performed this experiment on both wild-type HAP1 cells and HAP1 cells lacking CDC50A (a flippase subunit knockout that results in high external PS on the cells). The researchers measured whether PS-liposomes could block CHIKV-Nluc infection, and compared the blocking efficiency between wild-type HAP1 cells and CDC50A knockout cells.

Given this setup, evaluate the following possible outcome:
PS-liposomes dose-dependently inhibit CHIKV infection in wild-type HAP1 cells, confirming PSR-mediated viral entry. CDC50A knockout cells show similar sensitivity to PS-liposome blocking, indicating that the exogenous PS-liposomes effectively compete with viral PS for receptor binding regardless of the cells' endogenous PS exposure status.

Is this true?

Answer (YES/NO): NO